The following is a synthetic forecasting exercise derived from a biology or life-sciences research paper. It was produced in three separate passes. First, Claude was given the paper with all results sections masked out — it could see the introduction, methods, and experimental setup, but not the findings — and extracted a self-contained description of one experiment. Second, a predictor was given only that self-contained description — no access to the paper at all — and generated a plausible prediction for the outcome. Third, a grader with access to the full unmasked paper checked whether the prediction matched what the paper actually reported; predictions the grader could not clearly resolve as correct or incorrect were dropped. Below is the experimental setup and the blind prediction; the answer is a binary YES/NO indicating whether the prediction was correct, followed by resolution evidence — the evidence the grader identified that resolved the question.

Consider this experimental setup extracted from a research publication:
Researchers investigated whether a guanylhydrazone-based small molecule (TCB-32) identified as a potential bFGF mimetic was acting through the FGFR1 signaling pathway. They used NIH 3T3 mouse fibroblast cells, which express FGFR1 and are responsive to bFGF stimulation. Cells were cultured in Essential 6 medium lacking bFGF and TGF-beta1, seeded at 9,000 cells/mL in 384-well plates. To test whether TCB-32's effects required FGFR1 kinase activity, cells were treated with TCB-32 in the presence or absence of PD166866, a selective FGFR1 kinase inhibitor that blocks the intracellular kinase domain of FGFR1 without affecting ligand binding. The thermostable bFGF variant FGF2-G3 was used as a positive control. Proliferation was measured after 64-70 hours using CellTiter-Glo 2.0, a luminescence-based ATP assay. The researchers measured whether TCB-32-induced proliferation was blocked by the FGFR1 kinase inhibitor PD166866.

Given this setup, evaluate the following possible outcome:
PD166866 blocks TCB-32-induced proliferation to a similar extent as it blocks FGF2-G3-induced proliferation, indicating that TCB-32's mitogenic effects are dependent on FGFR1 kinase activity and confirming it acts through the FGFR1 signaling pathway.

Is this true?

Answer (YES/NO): YES